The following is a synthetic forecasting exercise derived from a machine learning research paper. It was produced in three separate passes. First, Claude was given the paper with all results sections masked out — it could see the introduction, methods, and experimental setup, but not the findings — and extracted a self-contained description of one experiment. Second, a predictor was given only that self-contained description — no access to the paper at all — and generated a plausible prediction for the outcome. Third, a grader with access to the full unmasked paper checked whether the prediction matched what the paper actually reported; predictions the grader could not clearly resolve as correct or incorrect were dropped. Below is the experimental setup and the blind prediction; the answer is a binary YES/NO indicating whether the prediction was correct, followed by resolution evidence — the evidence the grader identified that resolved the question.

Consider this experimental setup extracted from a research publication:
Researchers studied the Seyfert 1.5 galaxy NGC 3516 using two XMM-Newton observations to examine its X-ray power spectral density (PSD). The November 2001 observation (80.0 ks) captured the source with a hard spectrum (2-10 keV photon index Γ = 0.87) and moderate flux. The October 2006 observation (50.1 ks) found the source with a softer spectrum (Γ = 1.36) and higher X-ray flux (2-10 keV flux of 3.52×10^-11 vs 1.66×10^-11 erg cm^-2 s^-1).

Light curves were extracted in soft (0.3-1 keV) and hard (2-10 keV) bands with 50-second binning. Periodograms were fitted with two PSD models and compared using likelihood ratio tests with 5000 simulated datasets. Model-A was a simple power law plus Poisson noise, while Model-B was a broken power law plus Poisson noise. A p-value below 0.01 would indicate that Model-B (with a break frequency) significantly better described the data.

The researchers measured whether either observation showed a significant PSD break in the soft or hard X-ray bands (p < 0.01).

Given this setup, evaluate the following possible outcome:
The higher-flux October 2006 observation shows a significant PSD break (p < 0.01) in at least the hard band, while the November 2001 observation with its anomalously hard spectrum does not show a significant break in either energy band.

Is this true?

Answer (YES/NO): NO